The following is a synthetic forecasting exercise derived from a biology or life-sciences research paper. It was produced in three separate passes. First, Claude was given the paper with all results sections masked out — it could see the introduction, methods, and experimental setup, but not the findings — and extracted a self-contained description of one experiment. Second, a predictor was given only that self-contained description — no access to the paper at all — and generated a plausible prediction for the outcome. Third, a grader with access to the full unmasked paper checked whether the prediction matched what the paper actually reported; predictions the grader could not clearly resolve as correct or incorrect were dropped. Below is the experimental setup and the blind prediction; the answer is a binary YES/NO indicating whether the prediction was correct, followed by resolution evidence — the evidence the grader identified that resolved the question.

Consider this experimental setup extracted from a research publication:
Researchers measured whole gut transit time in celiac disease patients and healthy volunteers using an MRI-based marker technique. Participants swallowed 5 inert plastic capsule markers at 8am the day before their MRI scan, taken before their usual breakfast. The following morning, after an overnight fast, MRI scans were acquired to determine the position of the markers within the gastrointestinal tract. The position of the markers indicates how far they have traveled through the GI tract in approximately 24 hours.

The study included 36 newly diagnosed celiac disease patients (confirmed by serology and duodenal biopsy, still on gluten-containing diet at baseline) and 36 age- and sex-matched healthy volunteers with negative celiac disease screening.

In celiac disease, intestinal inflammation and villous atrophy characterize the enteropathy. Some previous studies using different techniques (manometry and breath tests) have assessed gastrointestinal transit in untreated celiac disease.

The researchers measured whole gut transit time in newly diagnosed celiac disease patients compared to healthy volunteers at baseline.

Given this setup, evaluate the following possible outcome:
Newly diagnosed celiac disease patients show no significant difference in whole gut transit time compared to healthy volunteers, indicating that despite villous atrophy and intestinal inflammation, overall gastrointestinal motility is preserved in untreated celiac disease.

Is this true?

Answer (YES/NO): NO